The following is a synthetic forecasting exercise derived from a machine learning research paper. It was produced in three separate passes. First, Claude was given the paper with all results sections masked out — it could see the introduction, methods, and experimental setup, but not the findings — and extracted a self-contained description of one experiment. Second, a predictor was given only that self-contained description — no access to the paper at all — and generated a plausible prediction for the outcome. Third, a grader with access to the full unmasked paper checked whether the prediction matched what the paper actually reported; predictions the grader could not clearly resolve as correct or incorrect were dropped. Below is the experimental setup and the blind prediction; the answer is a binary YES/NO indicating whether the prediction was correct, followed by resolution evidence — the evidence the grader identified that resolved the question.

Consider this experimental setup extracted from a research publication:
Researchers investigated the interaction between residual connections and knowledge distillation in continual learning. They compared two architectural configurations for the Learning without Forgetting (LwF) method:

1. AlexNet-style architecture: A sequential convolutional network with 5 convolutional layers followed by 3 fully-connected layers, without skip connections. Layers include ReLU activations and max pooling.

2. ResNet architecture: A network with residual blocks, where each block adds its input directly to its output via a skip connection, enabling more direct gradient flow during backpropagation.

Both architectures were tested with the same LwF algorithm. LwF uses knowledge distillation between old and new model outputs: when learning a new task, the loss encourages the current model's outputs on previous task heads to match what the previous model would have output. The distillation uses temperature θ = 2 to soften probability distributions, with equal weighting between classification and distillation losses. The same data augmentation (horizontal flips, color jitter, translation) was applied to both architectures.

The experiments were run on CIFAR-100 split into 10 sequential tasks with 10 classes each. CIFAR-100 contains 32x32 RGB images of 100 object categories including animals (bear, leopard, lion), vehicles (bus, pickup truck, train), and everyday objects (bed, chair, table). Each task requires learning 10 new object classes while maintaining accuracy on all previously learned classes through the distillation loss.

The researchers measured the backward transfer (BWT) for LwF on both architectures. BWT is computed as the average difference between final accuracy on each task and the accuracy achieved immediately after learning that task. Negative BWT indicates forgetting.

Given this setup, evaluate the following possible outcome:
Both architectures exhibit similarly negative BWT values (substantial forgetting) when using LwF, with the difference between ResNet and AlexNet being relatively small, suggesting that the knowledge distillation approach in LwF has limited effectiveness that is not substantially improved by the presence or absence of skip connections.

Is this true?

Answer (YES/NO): NO